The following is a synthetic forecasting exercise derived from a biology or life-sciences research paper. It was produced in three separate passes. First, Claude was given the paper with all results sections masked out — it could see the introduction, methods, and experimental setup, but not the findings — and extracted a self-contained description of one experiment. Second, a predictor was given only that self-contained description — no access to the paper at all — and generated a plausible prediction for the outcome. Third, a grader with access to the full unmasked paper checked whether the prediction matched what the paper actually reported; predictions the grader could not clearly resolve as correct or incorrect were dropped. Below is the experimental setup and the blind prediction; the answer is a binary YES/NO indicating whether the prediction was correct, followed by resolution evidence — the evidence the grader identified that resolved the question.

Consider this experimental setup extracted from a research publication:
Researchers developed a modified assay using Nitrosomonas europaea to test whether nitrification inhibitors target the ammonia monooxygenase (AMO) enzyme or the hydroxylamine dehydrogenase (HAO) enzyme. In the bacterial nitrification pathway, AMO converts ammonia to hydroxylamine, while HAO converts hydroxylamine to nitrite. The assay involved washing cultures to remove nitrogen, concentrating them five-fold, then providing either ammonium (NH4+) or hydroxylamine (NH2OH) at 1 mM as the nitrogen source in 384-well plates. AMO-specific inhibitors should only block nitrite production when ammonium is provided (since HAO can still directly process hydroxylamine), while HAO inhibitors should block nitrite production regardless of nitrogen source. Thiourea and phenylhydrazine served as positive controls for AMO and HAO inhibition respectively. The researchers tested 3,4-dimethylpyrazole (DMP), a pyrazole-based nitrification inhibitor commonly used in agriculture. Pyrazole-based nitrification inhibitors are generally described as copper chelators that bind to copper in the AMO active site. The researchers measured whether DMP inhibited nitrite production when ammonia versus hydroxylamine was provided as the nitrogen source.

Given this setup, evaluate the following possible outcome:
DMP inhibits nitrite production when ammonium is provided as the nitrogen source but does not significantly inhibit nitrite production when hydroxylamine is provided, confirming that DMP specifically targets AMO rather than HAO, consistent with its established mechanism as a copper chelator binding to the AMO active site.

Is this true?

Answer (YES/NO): YES